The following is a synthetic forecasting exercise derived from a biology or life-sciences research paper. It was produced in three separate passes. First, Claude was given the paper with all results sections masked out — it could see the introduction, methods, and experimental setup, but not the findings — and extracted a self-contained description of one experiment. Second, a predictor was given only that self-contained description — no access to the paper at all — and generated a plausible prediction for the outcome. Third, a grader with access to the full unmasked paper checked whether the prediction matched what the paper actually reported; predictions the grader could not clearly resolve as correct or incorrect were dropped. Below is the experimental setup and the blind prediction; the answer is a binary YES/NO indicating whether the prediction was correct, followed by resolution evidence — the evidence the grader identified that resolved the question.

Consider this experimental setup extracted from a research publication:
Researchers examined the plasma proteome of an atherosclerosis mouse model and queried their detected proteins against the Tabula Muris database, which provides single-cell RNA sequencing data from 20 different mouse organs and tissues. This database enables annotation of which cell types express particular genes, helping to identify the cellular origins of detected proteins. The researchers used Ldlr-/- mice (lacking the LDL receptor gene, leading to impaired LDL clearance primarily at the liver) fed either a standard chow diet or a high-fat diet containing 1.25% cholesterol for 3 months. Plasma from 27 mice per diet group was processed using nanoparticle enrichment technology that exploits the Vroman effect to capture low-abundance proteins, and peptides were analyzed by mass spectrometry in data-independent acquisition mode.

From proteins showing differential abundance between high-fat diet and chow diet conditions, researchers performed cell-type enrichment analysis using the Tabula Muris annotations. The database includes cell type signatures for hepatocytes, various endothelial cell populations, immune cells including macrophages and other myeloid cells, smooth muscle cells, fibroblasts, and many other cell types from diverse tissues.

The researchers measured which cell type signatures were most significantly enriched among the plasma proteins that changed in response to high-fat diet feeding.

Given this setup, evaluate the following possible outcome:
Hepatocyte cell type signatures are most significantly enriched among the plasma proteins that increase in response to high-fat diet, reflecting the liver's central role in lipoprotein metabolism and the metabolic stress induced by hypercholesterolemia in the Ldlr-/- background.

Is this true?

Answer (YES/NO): YES